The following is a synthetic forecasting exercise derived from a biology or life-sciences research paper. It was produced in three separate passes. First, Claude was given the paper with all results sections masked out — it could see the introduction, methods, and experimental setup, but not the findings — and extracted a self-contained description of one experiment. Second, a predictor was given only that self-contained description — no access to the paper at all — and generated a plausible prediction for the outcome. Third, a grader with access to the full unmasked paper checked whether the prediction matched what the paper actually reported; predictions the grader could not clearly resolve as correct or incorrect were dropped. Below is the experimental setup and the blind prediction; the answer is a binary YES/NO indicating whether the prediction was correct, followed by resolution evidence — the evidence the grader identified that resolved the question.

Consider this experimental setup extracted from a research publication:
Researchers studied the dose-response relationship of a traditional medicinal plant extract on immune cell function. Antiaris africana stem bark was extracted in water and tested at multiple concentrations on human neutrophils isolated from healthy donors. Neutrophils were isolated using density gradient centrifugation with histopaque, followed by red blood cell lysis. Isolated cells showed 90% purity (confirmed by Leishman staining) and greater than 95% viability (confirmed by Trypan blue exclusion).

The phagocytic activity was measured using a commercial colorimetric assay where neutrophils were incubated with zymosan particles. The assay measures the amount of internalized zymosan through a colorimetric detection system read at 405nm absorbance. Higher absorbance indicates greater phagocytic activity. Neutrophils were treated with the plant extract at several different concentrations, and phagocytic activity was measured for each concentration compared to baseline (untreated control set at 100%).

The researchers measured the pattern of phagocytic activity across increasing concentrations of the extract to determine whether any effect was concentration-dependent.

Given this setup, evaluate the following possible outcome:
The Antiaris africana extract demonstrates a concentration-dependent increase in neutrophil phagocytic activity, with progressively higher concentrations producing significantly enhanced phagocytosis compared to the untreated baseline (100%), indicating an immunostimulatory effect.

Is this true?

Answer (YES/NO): YES